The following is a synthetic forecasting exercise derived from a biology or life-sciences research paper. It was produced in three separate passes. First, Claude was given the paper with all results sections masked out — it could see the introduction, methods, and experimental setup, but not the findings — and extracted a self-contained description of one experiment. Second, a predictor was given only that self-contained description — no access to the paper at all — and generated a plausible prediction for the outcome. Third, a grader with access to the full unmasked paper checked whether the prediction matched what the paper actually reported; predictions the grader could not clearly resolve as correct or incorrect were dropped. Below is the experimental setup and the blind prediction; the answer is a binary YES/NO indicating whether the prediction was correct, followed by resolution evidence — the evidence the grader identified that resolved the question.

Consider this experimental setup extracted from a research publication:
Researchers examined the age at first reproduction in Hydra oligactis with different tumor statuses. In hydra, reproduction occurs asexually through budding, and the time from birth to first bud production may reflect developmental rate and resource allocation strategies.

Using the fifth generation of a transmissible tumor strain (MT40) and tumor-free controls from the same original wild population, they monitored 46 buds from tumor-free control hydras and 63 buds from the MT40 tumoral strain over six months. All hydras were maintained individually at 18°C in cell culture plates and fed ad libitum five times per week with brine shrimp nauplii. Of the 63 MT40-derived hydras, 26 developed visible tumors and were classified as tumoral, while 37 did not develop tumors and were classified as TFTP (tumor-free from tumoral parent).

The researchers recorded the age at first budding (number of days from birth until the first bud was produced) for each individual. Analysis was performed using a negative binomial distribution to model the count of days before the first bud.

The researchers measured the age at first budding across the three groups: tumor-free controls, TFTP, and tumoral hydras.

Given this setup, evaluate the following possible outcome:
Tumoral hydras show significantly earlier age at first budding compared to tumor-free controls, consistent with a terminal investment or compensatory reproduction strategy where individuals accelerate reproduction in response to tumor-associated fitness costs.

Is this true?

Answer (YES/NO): NO